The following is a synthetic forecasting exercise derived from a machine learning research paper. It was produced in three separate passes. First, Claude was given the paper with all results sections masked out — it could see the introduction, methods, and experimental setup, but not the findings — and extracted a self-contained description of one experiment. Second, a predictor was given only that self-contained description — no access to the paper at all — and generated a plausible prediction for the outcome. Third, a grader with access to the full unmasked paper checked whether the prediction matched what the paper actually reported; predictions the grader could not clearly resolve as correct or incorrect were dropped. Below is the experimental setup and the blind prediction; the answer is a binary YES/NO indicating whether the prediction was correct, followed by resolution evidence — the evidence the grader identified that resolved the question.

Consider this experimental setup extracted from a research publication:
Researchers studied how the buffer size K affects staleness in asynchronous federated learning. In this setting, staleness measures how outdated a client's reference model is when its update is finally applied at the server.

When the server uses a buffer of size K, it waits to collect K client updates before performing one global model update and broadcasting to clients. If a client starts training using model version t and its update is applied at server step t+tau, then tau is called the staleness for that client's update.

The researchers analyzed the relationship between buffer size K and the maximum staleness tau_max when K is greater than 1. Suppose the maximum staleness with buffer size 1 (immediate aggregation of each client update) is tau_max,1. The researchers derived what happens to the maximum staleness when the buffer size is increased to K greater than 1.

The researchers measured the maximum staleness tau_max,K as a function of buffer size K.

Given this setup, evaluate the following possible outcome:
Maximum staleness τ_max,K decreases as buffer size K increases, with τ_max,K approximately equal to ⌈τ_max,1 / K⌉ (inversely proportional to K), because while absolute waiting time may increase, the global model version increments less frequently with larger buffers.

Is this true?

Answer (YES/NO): YES